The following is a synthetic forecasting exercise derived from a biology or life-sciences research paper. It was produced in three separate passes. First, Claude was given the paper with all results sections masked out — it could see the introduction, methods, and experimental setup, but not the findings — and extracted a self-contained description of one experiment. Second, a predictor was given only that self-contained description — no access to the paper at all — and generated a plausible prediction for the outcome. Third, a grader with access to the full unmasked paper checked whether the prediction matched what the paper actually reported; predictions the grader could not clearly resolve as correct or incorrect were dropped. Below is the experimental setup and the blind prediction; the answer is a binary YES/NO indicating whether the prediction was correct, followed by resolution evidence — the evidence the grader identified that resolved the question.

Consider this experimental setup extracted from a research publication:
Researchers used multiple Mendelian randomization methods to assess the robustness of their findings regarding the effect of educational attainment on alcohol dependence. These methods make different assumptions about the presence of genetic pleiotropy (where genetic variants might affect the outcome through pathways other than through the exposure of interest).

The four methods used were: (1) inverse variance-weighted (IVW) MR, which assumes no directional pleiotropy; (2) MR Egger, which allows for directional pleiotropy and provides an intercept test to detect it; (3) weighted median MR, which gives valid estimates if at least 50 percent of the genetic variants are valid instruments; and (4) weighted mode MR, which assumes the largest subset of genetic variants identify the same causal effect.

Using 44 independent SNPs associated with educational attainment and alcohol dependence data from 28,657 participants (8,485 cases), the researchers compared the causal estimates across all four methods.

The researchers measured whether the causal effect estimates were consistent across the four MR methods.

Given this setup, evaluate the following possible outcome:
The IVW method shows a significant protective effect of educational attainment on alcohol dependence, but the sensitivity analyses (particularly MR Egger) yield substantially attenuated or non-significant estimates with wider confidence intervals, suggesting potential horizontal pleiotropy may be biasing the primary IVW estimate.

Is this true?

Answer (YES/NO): NO